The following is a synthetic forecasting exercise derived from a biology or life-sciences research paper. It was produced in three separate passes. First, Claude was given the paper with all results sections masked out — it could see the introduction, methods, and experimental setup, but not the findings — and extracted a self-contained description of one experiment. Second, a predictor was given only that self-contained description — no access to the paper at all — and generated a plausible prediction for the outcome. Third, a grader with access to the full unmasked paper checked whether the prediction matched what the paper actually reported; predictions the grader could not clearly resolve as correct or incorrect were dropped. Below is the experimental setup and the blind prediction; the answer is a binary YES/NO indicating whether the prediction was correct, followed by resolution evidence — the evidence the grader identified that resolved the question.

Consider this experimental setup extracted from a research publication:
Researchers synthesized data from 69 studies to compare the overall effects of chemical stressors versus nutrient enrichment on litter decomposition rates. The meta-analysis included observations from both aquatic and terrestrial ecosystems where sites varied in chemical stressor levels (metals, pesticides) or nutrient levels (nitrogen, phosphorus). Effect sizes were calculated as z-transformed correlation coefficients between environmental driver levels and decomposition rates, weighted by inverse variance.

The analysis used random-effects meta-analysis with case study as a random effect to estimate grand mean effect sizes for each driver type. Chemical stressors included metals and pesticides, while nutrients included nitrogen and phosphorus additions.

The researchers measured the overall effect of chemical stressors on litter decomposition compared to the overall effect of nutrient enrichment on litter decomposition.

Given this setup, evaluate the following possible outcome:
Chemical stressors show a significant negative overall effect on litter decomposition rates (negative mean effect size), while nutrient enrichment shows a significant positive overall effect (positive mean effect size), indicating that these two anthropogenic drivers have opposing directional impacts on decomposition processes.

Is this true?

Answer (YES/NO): NO